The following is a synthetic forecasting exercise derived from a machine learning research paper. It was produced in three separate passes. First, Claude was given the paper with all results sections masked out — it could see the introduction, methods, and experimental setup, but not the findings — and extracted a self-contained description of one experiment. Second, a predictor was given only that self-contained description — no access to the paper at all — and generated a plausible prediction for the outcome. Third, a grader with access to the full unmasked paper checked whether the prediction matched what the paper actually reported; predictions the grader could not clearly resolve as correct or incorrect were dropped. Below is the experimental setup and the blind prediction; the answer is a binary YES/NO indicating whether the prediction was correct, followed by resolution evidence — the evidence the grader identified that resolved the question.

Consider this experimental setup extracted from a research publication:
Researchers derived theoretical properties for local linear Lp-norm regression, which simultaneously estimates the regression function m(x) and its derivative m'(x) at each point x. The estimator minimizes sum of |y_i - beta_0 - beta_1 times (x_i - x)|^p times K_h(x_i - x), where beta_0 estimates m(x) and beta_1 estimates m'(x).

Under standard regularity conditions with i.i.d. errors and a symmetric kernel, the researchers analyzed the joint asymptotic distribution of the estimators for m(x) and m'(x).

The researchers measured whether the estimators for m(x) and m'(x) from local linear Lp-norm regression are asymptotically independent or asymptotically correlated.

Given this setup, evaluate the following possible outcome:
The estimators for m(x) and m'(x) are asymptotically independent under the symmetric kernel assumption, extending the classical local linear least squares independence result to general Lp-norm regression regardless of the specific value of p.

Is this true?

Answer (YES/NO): YES